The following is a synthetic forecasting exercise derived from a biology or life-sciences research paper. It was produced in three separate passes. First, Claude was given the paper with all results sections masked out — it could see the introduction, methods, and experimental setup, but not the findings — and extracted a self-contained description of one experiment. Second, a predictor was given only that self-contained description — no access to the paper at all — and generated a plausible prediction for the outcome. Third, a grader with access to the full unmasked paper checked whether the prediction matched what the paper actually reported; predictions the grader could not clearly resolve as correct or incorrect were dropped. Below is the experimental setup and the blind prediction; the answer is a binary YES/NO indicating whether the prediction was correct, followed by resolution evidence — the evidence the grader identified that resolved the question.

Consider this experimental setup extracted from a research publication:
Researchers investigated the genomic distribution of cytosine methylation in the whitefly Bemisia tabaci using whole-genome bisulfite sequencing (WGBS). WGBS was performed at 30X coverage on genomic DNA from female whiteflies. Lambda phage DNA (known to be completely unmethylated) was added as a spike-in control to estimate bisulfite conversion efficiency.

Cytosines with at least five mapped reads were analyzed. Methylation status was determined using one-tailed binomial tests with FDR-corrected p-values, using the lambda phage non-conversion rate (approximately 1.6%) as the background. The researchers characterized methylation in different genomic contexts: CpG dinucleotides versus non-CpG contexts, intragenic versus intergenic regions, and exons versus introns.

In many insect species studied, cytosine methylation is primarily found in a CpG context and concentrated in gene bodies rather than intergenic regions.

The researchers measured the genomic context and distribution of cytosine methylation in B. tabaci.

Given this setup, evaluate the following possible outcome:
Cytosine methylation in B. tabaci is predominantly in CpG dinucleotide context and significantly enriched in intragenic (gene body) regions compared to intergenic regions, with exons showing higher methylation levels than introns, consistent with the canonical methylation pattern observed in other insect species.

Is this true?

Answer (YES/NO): YES